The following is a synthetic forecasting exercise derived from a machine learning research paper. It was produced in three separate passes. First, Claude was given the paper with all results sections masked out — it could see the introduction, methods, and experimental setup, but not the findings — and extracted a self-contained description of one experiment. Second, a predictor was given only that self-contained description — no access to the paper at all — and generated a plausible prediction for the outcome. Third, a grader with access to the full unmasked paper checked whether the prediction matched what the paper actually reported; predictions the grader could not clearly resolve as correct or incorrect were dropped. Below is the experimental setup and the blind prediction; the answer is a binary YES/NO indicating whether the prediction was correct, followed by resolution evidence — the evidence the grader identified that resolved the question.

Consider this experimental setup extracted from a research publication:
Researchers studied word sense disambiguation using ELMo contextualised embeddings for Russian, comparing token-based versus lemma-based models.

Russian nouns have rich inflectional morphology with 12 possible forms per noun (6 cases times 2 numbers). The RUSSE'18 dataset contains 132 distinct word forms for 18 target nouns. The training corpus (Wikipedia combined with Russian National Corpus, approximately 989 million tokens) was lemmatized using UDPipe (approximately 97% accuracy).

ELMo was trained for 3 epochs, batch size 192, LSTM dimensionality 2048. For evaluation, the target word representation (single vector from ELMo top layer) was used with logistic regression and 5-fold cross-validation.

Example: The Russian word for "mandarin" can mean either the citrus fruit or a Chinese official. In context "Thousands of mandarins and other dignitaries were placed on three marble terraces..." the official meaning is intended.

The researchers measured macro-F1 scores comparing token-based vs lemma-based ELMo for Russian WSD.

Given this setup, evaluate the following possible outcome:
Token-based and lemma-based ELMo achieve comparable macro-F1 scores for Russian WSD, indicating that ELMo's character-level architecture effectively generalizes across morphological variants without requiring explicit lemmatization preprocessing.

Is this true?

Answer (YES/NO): NO